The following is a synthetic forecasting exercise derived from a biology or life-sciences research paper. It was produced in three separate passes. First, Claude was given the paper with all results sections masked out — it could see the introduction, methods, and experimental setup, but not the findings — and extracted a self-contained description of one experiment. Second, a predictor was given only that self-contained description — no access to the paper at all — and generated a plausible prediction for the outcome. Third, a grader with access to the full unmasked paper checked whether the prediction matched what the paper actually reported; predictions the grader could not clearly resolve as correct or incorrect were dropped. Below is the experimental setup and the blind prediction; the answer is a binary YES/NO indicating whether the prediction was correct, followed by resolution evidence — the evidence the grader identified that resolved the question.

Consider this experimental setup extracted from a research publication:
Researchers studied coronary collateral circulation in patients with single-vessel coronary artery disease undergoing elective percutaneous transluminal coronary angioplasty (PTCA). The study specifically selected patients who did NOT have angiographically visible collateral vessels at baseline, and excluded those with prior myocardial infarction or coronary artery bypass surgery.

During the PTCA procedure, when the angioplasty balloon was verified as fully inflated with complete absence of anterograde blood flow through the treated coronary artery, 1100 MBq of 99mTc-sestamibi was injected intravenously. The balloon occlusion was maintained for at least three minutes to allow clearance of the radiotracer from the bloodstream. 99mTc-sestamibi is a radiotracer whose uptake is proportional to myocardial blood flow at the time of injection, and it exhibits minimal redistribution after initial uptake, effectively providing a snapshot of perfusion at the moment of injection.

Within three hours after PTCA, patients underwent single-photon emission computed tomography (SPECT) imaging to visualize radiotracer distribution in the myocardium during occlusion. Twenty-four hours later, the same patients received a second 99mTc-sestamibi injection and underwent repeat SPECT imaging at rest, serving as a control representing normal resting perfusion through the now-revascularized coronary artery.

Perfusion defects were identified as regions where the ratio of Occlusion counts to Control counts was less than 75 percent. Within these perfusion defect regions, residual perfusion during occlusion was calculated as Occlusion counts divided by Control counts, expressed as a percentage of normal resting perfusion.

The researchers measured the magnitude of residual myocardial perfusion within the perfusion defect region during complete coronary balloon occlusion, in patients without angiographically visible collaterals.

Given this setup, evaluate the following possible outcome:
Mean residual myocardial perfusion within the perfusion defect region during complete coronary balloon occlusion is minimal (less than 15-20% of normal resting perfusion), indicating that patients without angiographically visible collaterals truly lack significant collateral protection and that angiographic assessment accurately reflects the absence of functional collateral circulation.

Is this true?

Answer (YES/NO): NO